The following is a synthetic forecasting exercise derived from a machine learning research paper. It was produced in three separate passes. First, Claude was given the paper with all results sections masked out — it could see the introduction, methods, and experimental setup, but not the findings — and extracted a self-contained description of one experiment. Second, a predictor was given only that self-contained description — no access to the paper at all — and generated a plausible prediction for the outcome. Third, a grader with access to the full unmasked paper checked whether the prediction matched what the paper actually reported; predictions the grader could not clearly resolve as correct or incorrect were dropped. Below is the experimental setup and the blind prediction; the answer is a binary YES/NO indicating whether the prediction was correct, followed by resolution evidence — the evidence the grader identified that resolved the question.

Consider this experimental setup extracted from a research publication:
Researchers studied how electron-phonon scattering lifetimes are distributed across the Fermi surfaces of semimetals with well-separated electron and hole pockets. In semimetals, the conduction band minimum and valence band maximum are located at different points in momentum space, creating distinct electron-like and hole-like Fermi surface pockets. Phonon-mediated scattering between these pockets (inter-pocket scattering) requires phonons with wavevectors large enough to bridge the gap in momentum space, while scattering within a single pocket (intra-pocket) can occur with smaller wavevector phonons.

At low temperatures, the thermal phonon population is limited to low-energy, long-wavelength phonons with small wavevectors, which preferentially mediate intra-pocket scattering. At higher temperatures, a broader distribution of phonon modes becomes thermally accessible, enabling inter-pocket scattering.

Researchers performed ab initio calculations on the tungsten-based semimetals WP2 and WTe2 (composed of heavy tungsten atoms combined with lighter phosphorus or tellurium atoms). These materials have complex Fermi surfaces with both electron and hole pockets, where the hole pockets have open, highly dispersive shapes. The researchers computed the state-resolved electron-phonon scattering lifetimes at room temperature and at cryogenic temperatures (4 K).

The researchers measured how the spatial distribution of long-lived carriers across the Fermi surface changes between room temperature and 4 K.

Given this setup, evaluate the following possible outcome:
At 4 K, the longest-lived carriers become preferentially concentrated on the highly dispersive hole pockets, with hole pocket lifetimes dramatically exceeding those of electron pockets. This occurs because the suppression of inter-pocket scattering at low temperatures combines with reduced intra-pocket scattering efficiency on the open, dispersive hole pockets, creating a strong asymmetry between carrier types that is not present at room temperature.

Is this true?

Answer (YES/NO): YES